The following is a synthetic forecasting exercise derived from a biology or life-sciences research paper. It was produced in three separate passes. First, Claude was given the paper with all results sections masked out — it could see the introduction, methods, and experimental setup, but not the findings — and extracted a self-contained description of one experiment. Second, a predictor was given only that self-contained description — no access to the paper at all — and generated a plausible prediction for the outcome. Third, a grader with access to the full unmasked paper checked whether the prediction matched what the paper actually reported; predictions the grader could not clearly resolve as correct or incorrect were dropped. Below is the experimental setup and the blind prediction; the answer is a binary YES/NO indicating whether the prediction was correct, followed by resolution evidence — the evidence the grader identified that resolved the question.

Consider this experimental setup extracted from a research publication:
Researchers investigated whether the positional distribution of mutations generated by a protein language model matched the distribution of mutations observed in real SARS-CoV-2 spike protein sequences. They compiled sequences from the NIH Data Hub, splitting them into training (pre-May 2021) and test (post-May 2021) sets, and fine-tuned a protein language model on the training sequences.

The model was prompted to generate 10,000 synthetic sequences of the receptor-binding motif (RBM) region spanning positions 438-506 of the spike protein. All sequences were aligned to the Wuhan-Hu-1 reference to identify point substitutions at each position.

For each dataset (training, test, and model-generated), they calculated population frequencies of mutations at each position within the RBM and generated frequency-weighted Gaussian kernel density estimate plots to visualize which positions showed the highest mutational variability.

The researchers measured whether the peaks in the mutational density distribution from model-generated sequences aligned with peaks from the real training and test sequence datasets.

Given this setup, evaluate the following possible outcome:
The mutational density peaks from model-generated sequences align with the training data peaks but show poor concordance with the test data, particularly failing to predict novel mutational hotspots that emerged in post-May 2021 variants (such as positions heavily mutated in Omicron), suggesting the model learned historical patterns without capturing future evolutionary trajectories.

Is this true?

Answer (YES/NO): NO